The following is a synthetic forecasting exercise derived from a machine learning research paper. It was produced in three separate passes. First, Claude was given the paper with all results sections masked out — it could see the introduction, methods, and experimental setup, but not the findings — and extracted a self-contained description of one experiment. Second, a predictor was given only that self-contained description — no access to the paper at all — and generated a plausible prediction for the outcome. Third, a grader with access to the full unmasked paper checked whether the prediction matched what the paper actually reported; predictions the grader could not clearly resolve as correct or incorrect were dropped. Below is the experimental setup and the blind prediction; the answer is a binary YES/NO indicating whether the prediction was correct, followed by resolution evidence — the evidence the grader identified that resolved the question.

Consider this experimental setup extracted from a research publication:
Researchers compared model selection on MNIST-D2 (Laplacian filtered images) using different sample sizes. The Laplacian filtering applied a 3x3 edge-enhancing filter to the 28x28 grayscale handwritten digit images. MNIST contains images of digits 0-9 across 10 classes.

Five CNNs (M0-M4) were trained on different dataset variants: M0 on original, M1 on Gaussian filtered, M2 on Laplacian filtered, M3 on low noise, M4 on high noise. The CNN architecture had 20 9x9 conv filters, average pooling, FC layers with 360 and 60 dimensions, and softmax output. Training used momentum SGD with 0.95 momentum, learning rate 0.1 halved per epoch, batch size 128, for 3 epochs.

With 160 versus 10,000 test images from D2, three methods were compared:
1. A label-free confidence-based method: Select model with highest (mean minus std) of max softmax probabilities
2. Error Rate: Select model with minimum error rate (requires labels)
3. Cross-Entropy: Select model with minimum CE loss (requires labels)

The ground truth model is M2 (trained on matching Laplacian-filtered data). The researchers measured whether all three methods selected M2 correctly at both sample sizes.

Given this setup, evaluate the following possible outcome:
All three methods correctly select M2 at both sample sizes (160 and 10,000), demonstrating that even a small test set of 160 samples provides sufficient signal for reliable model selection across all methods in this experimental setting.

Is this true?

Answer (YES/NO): YES